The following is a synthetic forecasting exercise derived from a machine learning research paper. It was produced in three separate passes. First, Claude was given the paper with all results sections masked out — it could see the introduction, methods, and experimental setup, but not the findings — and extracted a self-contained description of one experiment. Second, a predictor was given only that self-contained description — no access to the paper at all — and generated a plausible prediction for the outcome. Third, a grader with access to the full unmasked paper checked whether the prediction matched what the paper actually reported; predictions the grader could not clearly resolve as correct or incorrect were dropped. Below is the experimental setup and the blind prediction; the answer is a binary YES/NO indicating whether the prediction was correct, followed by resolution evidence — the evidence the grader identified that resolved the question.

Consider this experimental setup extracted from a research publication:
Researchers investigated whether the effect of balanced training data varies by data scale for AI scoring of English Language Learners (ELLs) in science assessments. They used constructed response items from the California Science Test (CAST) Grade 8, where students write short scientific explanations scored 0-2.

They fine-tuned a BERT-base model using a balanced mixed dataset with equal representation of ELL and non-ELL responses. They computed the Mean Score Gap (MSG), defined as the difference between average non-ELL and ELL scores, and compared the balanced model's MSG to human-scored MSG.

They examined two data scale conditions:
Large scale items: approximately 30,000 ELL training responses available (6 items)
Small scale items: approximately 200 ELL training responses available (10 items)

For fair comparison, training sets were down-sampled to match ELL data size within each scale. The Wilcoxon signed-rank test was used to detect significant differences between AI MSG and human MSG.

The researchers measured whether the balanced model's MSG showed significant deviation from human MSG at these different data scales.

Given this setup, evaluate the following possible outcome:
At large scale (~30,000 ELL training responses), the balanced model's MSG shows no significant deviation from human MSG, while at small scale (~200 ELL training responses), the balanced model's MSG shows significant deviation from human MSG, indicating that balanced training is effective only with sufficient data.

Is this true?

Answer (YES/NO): YES